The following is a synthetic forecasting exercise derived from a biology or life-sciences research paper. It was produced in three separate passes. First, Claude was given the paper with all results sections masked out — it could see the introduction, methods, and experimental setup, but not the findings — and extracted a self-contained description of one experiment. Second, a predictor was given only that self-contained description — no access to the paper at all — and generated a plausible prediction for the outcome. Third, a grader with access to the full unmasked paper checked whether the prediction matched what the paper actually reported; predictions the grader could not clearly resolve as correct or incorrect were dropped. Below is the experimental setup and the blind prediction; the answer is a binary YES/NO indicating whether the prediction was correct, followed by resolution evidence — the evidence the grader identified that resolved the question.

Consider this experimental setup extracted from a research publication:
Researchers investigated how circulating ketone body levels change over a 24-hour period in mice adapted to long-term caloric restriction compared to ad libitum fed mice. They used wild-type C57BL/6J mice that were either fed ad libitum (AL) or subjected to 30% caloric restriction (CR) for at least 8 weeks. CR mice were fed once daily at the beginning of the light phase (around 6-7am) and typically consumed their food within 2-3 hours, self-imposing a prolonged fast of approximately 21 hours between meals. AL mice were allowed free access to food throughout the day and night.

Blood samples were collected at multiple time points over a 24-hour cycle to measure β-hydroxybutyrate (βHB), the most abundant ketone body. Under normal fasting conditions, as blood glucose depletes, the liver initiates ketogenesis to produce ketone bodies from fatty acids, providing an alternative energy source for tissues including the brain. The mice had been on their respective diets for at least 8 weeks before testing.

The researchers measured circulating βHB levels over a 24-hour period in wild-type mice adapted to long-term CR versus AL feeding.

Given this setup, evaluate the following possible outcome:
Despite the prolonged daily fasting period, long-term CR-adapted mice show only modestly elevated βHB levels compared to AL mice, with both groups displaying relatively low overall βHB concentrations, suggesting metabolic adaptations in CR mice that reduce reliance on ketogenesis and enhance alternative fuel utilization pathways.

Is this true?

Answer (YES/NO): YES